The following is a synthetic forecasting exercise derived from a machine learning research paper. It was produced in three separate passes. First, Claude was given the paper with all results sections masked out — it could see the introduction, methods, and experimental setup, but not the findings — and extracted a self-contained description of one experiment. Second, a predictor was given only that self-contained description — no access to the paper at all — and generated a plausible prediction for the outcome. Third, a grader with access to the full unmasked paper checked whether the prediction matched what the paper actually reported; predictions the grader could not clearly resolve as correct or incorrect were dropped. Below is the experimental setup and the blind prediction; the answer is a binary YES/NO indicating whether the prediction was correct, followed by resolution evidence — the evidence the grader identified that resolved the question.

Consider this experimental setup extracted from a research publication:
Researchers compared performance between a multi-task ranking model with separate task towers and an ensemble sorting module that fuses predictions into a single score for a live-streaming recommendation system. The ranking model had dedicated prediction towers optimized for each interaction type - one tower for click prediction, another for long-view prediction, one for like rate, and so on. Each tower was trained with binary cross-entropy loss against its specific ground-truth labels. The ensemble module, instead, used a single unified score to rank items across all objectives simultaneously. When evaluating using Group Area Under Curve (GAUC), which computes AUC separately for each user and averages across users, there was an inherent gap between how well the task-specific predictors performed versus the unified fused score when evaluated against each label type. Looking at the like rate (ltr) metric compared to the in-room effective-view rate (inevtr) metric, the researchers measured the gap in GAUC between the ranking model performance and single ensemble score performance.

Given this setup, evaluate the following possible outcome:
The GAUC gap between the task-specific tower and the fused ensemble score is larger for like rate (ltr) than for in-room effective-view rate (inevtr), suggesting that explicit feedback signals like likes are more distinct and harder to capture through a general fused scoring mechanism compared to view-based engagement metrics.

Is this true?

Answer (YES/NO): YES